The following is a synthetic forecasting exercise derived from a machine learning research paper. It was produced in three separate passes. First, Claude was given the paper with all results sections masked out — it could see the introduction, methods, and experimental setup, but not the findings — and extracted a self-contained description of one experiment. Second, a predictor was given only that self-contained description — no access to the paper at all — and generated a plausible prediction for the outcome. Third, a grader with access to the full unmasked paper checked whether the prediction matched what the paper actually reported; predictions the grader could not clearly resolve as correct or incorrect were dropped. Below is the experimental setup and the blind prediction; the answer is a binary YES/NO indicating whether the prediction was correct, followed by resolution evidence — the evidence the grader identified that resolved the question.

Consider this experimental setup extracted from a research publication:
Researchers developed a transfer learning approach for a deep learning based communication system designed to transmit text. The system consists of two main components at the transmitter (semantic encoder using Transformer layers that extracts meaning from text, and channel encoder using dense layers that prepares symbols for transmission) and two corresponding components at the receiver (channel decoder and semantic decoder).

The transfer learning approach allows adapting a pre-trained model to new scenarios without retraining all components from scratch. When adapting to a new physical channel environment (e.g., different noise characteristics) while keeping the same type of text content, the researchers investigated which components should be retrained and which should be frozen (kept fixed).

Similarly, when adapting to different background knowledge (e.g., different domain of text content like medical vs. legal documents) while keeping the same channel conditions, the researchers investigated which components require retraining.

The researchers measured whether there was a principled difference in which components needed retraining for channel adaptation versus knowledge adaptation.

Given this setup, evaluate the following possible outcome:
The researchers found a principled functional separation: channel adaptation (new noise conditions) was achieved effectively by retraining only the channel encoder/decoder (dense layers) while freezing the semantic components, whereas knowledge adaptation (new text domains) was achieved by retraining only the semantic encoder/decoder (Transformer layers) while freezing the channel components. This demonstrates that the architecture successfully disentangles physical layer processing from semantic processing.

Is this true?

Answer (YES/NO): YES